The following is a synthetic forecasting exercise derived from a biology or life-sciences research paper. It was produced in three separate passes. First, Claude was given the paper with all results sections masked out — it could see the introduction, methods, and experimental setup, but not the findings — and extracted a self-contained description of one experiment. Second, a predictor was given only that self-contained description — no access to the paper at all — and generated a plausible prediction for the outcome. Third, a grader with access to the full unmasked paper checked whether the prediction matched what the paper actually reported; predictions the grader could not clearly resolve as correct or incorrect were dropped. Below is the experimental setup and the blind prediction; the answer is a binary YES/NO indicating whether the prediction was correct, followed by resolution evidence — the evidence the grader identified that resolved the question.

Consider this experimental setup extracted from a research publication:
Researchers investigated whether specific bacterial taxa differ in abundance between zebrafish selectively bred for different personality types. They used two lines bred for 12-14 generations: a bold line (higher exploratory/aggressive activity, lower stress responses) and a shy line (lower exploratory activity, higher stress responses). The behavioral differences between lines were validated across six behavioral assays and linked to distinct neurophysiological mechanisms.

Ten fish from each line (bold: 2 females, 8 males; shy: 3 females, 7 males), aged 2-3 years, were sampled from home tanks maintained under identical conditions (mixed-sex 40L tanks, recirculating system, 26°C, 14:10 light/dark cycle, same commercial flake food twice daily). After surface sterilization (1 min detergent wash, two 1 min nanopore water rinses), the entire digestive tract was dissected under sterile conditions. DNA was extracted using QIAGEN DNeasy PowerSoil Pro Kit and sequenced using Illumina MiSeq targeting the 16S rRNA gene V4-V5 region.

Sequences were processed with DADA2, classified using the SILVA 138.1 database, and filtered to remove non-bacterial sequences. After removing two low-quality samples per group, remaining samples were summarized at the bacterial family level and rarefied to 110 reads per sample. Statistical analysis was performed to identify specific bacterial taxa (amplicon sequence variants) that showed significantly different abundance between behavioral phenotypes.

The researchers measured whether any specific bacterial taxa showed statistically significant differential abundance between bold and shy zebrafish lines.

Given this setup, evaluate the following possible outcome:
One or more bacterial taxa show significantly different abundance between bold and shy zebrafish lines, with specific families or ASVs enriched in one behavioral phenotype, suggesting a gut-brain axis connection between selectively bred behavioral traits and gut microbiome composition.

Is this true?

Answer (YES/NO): YES